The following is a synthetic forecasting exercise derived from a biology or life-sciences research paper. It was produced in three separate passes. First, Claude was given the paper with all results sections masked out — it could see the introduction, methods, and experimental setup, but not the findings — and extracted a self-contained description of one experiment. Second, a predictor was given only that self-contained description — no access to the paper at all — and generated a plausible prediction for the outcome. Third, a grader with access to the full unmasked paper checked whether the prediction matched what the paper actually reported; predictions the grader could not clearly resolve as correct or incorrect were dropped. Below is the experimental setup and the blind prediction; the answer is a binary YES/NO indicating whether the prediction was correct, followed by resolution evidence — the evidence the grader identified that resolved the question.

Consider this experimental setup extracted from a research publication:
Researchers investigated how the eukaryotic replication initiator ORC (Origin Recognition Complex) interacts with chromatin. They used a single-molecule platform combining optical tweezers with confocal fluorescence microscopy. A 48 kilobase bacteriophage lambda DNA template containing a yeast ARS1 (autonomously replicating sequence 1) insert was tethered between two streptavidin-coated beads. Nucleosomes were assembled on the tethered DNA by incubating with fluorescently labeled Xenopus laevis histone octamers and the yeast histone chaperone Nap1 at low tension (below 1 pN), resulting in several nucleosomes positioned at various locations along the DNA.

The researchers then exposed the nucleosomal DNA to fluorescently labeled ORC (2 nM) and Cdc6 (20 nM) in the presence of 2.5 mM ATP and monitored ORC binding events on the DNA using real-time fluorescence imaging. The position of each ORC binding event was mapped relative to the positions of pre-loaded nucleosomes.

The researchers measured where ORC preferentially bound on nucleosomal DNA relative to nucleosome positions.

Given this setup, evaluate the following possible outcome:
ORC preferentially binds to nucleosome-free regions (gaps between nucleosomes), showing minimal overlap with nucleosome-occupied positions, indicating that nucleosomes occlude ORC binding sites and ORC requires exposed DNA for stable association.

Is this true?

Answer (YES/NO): NO